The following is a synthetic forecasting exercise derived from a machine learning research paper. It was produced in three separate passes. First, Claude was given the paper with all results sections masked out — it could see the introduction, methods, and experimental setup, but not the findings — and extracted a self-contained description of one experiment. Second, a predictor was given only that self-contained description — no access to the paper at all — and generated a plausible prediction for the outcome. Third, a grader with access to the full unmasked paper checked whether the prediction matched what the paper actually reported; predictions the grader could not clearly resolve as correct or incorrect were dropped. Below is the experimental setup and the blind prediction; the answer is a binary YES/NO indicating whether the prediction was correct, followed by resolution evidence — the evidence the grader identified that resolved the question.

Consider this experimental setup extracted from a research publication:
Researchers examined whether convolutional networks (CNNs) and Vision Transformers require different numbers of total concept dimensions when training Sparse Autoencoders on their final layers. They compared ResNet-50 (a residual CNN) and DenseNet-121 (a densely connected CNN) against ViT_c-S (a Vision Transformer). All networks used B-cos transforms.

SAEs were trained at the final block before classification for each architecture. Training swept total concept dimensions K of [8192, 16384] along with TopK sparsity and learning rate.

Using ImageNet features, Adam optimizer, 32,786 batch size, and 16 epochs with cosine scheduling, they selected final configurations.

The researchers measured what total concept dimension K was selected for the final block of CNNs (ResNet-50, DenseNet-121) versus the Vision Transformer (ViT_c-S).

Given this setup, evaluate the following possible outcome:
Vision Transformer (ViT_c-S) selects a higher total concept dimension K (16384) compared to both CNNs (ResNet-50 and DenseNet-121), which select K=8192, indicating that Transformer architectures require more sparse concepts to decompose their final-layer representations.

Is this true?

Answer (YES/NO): NO